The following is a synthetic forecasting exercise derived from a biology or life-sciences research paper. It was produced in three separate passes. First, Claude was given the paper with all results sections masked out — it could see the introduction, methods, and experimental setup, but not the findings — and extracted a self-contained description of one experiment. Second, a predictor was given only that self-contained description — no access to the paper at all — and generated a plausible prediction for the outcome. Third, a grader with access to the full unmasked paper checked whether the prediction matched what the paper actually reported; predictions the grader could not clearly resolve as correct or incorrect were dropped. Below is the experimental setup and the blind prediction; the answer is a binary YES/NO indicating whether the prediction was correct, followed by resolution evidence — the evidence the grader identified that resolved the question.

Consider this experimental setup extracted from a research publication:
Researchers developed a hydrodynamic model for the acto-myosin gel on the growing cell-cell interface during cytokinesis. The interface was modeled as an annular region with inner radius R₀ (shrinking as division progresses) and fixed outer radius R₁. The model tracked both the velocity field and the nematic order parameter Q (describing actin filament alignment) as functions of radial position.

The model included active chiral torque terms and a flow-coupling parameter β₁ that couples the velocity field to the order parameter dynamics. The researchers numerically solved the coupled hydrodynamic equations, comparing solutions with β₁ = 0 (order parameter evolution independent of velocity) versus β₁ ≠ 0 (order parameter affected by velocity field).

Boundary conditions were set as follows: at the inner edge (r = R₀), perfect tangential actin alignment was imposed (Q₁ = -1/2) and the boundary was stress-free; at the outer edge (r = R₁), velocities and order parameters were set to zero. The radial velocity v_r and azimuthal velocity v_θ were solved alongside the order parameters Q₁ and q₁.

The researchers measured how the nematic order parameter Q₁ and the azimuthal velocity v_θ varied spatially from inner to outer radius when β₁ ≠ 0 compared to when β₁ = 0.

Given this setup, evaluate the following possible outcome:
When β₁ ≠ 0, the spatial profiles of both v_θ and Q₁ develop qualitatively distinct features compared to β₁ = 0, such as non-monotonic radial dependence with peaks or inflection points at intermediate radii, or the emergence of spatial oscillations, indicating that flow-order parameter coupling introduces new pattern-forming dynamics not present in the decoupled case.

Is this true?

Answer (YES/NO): YES